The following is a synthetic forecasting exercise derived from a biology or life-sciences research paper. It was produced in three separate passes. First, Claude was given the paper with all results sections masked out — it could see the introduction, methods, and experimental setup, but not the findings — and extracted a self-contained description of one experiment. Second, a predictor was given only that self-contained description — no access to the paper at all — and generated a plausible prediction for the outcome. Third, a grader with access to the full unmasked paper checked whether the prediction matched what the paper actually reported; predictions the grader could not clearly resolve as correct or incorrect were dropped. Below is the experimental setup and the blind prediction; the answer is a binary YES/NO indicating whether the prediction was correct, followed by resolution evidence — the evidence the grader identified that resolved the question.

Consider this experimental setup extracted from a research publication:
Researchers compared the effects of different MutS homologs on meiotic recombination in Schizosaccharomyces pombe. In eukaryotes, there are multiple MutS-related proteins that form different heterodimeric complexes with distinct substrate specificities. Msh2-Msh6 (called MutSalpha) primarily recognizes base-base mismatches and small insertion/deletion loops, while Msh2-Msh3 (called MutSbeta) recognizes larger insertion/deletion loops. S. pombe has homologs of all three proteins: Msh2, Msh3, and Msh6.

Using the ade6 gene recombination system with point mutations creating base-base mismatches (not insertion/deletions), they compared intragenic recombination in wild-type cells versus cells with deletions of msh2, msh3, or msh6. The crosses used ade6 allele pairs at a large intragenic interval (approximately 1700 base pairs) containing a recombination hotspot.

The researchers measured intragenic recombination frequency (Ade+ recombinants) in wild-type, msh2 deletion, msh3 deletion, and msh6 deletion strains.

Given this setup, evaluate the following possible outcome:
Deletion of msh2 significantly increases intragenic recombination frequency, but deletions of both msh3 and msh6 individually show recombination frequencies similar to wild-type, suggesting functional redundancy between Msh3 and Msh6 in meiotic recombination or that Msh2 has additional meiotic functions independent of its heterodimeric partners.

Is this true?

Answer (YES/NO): NO